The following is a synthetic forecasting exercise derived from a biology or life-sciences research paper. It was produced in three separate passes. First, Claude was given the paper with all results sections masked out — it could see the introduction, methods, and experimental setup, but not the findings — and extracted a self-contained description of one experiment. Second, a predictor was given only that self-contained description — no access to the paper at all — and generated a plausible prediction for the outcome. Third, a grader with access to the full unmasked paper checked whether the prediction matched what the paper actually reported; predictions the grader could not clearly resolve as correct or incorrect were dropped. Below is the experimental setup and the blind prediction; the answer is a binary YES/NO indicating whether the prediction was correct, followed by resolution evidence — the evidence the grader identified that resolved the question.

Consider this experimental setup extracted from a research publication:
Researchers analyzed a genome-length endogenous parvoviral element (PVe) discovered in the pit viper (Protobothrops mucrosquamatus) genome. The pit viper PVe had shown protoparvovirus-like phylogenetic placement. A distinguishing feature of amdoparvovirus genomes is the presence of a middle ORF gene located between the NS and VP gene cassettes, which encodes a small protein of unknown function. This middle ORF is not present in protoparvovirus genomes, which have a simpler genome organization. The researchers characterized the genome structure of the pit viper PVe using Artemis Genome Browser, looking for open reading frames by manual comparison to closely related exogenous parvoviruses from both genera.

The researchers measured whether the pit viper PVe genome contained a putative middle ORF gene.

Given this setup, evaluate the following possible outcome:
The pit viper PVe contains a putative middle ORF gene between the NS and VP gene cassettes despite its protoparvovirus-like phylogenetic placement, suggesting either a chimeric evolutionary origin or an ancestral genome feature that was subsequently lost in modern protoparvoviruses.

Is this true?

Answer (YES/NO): YES